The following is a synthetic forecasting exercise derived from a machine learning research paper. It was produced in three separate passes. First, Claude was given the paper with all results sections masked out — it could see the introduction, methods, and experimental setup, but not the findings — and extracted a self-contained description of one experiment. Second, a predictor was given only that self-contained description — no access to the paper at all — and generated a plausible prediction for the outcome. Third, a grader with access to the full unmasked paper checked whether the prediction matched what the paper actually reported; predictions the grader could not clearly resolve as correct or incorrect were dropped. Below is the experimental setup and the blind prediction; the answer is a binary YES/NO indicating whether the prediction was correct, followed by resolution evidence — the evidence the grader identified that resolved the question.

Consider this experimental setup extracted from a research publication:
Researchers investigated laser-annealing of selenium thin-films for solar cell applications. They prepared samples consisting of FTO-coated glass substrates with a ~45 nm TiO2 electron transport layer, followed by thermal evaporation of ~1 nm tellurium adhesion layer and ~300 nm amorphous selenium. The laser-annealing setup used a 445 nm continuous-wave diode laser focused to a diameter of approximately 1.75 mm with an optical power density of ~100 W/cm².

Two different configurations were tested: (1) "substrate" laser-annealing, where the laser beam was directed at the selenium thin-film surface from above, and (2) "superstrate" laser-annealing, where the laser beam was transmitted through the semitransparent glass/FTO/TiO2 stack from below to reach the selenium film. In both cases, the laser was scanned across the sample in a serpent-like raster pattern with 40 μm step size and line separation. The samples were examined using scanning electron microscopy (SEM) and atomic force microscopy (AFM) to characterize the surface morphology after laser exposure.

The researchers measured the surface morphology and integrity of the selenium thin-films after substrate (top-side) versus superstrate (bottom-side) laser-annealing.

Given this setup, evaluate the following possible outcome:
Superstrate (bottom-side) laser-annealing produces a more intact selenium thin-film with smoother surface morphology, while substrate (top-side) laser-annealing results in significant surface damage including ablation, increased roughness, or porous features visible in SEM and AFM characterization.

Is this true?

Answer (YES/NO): YES